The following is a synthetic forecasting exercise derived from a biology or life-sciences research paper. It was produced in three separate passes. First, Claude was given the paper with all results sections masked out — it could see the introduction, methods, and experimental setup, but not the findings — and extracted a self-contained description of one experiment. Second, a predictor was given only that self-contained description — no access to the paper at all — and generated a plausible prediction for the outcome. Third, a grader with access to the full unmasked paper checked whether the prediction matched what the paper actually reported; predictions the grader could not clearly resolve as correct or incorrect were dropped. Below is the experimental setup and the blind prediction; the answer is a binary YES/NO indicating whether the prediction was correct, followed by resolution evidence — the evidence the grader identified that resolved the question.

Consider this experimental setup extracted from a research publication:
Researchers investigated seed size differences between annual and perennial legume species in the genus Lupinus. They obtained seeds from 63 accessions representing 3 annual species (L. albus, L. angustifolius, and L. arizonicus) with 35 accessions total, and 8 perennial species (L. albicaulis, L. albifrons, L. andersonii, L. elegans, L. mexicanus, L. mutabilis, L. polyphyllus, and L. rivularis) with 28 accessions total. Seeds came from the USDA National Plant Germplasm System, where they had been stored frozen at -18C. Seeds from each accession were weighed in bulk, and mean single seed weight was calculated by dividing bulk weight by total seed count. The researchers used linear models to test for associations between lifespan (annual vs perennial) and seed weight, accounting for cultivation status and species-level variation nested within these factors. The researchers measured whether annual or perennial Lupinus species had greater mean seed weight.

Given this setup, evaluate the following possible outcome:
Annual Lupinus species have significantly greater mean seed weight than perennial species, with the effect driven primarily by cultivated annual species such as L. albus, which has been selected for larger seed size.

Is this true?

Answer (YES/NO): NO